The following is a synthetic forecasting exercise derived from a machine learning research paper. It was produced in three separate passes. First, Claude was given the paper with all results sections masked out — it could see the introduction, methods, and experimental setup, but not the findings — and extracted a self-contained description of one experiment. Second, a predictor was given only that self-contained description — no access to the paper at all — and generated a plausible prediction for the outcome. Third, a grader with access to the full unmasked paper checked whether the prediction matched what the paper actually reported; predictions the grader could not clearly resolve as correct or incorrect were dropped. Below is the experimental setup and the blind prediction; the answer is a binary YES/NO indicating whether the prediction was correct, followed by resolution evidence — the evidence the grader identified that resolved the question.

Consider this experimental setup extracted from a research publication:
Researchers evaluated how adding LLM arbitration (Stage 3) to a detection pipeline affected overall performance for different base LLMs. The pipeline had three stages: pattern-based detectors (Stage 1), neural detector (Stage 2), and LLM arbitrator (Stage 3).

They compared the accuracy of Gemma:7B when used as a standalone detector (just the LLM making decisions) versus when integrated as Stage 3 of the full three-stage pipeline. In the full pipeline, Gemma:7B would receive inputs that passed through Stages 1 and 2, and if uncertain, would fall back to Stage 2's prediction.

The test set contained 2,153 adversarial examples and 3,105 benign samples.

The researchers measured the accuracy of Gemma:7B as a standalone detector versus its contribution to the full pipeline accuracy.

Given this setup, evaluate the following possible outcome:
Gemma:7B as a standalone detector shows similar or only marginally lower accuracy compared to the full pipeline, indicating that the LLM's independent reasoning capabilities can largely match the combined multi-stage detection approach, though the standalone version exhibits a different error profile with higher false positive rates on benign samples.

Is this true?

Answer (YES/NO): NO